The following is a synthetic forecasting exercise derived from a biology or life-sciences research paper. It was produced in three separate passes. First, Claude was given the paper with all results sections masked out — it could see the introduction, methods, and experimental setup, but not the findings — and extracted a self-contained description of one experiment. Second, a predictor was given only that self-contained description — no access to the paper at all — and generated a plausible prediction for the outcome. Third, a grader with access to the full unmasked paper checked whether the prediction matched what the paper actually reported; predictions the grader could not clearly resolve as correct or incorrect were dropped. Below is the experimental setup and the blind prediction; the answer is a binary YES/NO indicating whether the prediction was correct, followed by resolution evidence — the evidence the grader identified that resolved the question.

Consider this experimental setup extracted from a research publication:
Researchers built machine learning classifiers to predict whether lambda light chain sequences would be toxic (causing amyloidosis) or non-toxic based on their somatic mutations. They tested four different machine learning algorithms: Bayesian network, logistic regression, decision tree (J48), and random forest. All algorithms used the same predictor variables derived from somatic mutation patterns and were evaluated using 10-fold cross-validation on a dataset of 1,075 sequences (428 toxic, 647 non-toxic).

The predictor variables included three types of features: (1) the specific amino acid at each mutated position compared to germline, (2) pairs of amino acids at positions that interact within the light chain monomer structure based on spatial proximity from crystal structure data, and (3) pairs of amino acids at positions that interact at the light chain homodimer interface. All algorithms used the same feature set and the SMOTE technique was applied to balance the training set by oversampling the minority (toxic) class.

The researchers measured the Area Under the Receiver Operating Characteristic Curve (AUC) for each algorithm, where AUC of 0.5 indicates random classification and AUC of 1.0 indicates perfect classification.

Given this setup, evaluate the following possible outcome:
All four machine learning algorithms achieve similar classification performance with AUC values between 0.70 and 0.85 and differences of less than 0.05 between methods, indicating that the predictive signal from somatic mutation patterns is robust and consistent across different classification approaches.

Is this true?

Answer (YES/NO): NO